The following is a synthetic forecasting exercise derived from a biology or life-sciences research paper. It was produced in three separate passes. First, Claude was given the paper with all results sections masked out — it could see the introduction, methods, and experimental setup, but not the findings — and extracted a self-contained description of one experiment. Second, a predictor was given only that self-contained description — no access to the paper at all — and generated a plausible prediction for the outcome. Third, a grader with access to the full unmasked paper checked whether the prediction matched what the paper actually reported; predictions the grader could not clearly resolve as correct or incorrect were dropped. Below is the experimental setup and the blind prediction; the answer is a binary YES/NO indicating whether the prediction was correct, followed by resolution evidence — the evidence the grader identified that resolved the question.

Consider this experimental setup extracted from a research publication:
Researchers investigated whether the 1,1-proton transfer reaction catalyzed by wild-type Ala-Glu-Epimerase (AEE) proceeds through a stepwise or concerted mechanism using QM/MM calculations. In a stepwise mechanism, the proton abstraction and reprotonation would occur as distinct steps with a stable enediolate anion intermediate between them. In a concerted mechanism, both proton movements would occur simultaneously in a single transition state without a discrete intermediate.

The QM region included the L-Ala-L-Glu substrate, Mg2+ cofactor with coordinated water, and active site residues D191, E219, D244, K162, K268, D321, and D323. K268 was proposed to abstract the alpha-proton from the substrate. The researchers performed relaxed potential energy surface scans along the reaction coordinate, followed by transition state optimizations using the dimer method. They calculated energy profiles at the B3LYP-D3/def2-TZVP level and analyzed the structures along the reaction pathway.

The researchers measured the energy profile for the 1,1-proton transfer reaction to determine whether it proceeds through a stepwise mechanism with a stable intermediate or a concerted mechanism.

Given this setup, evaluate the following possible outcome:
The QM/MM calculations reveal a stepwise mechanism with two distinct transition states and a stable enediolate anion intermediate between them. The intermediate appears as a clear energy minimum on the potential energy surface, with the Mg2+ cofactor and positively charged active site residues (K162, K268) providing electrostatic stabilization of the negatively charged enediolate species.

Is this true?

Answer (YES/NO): NO